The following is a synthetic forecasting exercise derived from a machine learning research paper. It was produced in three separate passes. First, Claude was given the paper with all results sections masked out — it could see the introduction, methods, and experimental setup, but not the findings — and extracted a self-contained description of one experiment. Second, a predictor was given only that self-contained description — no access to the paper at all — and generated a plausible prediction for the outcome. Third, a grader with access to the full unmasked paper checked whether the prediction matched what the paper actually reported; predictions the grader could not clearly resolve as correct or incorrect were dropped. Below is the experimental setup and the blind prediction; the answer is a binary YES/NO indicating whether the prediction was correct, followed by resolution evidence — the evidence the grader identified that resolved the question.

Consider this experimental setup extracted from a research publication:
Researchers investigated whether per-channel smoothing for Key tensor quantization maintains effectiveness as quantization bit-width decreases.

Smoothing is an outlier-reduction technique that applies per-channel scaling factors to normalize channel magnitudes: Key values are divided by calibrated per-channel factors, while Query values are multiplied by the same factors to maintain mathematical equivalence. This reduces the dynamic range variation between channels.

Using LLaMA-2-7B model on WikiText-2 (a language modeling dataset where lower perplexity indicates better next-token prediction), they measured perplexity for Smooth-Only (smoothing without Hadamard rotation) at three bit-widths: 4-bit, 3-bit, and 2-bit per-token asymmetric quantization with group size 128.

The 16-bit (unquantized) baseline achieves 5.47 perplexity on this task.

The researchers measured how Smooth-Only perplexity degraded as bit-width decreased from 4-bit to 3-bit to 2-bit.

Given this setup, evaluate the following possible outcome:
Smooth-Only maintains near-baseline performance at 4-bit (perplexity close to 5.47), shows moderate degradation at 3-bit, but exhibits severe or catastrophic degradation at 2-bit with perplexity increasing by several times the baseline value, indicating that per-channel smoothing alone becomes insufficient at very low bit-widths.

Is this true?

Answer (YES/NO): YES